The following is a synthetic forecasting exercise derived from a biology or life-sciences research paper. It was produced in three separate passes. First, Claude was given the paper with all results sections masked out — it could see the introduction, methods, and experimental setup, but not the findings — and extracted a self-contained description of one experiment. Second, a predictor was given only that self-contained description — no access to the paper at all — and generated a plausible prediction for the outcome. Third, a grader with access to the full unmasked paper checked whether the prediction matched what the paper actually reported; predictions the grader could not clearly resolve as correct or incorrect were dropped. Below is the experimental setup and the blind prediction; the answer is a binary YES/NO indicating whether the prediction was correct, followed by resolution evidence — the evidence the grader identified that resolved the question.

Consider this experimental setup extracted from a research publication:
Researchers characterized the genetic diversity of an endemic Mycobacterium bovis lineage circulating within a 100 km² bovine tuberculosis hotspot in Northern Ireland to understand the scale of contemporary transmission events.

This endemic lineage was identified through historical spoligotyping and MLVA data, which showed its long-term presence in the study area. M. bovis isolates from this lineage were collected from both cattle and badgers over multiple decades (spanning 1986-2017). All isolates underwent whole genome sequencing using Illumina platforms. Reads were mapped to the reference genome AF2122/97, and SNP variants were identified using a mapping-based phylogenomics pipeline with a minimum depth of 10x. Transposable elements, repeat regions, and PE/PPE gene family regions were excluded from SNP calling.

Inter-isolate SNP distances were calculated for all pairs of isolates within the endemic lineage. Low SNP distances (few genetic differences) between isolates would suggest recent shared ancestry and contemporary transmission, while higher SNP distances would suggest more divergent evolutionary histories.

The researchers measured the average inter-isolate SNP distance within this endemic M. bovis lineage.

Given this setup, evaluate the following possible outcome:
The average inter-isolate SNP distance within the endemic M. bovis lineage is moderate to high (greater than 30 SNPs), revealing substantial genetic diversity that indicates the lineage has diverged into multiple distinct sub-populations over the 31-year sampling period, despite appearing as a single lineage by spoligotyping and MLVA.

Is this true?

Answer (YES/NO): NO